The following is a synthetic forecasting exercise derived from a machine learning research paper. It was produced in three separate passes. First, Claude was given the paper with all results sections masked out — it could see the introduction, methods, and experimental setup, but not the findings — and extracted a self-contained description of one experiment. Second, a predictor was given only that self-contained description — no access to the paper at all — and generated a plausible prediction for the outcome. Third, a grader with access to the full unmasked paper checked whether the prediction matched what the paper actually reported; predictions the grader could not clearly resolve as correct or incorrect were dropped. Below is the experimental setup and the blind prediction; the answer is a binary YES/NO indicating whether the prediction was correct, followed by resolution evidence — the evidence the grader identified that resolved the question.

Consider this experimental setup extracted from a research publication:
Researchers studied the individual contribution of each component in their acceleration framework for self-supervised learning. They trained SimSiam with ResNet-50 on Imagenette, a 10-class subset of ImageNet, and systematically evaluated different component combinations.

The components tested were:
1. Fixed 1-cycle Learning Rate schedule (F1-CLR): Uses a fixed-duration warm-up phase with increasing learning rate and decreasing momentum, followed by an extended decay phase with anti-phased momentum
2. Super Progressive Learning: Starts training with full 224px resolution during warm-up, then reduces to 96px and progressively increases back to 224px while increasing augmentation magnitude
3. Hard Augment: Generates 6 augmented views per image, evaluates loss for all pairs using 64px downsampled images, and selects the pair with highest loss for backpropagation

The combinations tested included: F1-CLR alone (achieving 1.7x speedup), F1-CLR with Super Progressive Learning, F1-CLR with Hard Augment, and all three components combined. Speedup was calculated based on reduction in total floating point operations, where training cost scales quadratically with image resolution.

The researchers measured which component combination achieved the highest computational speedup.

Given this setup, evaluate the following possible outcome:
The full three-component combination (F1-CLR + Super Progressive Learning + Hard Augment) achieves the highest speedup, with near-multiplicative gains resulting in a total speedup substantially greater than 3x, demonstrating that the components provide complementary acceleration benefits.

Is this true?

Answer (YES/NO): NO